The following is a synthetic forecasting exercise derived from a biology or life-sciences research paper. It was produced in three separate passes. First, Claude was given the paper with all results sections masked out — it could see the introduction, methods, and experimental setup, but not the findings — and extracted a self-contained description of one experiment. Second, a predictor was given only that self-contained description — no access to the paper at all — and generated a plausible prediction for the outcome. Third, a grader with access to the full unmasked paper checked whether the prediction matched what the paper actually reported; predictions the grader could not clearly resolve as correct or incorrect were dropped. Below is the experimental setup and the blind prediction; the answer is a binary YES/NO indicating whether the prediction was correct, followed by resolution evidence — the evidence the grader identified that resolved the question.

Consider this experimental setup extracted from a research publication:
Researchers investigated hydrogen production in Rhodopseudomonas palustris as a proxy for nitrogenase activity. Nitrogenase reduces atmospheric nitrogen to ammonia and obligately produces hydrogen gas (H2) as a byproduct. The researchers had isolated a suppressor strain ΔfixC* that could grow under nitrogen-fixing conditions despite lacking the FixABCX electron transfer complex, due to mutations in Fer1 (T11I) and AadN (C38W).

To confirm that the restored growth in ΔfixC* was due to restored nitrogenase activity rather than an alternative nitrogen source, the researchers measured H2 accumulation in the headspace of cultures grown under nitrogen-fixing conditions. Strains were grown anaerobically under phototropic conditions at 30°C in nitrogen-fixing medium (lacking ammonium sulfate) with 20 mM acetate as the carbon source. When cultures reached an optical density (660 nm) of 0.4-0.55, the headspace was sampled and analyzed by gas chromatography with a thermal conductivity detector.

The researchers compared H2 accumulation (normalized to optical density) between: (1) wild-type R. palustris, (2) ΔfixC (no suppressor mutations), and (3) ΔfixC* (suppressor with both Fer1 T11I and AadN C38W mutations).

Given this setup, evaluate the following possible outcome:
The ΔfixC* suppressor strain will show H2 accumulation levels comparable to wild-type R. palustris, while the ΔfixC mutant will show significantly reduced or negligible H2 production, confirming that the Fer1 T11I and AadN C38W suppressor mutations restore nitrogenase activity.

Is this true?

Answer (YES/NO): YES